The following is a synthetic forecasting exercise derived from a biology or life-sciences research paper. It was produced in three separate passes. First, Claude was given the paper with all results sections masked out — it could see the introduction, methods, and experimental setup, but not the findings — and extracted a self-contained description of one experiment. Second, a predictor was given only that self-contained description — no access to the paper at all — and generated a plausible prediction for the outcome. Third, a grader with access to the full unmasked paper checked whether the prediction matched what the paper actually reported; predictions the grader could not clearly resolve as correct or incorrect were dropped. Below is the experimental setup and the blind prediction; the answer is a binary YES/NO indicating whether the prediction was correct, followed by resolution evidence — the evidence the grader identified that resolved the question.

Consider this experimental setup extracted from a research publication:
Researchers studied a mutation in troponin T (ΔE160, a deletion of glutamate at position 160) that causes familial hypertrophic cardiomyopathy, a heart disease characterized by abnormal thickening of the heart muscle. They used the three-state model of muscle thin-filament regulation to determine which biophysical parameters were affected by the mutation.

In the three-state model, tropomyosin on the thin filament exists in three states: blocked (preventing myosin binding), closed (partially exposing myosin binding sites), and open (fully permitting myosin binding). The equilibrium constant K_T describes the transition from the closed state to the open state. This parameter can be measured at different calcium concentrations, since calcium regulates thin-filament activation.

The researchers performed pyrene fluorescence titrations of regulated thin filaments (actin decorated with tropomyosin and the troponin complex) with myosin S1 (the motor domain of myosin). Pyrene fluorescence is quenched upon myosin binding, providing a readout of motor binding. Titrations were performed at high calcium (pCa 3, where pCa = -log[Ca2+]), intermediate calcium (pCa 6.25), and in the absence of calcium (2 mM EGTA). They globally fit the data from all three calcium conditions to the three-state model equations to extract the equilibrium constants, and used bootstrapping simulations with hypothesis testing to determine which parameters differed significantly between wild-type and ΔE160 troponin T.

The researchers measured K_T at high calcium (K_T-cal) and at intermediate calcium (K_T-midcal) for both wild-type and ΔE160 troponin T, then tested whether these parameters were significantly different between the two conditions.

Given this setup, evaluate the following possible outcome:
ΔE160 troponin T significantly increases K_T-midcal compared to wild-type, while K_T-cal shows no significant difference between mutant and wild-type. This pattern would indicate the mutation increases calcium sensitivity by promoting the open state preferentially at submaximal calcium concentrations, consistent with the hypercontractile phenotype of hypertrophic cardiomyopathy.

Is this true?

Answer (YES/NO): NO